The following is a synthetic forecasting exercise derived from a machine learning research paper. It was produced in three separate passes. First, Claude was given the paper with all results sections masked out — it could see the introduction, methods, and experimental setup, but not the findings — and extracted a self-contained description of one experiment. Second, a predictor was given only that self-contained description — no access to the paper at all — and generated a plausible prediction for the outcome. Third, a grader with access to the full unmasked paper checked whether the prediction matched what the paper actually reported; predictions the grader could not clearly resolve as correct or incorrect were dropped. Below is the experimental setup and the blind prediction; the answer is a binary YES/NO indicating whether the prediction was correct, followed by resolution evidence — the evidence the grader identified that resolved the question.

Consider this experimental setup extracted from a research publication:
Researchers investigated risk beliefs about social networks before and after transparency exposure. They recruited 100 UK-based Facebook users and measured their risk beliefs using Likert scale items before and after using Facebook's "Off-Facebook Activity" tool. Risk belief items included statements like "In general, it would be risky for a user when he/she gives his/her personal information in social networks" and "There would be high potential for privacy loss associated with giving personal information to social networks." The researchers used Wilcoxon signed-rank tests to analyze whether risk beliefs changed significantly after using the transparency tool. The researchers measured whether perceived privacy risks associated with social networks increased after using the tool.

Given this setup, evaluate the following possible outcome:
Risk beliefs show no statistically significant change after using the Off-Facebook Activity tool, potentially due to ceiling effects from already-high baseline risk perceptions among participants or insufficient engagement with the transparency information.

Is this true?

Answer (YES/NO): YES